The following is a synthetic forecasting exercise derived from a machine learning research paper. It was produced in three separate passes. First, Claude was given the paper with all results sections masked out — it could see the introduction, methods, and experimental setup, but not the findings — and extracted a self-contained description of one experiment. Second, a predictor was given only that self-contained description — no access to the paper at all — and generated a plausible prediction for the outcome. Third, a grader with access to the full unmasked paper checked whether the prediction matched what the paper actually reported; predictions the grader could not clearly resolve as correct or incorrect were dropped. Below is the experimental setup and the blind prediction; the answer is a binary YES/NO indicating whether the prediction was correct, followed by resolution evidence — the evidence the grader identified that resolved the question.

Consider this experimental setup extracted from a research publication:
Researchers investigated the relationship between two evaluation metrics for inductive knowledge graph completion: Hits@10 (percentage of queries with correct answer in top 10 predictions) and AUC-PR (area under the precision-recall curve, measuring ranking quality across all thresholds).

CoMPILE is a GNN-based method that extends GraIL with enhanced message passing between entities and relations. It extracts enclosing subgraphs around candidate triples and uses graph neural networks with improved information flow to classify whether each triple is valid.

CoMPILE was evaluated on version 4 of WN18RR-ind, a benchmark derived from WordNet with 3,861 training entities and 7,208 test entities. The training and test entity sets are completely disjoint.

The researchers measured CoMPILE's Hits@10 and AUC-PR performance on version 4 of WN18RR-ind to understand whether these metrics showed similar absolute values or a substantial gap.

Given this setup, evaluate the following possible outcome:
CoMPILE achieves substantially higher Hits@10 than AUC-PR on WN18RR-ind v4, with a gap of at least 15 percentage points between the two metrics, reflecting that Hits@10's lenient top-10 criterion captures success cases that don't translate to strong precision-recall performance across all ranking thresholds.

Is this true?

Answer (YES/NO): NO